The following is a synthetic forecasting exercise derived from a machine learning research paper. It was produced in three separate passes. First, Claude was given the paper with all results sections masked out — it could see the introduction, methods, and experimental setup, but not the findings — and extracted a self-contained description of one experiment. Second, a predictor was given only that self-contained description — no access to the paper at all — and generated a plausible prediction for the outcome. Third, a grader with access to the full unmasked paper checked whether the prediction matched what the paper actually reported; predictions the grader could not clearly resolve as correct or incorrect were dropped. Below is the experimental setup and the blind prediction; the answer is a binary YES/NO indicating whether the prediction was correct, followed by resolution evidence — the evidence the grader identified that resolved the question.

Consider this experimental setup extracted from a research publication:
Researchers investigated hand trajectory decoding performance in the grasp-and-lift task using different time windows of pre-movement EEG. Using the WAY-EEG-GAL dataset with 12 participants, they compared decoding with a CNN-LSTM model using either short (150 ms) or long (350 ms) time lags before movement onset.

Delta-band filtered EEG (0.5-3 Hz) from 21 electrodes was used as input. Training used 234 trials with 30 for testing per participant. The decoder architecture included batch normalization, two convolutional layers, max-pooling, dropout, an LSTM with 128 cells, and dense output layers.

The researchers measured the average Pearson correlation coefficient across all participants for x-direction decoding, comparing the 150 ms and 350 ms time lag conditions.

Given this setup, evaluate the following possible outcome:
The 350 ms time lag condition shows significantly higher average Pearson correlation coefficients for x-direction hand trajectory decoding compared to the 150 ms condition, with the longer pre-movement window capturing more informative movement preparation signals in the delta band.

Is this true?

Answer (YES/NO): NO